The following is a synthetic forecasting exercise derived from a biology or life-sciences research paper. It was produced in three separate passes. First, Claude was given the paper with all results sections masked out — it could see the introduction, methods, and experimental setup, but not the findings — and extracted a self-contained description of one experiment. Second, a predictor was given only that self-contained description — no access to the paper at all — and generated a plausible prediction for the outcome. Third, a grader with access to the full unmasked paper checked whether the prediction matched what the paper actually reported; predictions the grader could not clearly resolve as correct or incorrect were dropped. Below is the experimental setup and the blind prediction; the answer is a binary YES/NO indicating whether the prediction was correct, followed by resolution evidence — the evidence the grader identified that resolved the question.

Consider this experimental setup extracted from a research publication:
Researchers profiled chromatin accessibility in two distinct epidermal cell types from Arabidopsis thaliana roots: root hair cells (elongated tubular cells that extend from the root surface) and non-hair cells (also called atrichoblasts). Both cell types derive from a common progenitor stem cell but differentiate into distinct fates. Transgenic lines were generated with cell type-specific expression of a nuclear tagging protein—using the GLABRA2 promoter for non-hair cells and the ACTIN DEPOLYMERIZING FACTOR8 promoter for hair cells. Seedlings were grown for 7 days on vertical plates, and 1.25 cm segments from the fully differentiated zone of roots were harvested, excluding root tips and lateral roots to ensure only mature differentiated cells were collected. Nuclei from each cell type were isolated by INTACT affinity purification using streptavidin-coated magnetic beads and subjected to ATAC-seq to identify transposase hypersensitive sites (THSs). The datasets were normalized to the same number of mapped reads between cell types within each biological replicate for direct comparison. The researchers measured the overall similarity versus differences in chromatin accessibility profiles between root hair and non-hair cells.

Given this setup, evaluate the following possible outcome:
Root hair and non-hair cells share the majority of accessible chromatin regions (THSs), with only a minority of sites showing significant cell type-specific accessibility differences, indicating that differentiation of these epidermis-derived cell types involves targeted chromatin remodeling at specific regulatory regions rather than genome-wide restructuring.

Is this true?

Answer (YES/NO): YES